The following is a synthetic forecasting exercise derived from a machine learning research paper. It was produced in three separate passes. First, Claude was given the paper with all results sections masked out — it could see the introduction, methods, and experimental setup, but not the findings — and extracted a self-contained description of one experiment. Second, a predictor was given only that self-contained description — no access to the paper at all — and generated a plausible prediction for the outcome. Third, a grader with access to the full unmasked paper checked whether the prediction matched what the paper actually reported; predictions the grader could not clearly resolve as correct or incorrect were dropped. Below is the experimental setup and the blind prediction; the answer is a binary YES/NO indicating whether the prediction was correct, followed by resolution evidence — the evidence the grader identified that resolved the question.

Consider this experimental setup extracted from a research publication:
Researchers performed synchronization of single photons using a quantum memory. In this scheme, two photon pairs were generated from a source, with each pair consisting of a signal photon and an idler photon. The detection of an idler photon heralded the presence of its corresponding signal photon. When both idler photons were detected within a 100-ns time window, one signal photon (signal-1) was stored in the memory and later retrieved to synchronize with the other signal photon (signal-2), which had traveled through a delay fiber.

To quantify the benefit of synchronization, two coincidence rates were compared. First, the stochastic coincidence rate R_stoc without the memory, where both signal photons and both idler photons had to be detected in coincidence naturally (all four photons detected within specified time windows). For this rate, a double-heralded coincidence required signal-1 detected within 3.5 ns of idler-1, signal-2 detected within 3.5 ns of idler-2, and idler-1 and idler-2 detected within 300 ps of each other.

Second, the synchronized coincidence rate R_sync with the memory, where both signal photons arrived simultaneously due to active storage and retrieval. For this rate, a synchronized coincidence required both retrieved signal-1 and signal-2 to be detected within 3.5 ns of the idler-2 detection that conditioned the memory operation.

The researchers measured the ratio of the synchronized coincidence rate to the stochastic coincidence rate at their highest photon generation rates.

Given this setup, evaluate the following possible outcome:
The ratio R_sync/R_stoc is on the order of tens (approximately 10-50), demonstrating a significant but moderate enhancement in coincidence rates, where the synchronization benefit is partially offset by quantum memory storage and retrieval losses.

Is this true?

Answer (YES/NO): YES